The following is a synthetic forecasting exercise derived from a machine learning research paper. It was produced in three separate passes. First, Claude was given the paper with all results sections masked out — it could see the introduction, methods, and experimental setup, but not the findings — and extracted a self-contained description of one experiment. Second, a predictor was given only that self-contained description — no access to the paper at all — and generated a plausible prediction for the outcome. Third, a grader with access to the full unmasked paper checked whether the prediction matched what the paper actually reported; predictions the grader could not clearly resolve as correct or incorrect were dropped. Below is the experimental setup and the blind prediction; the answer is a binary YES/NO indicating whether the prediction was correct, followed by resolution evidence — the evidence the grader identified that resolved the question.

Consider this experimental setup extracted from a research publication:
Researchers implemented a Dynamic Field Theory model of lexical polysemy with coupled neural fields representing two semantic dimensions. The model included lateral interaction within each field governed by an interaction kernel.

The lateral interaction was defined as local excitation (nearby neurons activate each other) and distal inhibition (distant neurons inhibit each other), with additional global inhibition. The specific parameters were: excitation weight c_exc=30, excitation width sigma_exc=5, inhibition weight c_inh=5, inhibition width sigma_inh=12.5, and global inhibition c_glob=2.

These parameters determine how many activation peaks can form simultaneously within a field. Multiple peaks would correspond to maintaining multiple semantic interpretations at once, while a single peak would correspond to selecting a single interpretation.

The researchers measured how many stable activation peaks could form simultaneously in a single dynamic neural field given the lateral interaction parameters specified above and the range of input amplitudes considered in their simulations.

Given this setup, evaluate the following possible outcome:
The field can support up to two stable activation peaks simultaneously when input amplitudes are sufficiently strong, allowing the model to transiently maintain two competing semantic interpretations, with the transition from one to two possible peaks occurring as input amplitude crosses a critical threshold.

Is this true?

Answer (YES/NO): NO